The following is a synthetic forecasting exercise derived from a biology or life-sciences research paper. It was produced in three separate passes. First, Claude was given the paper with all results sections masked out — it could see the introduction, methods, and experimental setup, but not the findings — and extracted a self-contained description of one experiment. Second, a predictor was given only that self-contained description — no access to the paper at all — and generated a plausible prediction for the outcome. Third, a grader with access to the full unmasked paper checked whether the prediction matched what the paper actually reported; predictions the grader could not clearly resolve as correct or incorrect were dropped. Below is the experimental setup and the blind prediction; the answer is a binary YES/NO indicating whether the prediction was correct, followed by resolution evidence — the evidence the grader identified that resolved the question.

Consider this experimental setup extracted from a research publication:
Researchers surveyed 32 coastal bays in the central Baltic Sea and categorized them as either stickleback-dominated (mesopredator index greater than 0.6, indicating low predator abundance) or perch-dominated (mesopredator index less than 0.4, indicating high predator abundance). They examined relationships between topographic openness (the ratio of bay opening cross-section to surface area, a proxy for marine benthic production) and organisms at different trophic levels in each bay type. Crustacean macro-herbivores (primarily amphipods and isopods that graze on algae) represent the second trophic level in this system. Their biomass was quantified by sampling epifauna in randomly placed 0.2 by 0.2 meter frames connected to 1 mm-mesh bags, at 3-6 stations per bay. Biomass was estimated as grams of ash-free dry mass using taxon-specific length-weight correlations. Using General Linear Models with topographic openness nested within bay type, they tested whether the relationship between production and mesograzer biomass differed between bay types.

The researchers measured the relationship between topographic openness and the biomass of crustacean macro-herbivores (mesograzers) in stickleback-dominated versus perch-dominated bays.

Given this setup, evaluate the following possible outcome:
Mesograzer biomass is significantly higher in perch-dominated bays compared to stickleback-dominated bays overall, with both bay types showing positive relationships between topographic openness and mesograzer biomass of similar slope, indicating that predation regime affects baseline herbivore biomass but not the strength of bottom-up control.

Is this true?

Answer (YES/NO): NO